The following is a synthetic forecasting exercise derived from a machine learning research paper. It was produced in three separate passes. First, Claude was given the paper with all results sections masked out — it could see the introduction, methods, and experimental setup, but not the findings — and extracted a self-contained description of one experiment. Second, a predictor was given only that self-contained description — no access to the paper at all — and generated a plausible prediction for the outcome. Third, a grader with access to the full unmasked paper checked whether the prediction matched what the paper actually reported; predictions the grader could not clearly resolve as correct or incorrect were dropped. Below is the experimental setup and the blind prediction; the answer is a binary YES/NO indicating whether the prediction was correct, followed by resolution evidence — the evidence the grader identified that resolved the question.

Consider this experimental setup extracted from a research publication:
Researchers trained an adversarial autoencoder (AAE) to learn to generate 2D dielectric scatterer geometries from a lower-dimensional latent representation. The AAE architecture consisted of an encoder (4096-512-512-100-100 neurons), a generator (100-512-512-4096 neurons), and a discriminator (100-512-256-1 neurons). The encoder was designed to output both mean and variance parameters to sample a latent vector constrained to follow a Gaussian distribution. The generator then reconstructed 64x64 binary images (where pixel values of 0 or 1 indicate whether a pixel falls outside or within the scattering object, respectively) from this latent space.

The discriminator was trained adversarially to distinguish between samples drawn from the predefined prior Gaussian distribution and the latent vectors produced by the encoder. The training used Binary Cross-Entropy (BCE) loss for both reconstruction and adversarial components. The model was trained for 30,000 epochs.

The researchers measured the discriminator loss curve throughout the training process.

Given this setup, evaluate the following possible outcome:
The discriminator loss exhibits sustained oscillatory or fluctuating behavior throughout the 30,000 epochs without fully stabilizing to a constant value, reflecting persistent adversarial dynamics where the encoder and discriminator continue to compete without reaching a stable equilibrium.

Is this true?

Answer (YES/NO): YES